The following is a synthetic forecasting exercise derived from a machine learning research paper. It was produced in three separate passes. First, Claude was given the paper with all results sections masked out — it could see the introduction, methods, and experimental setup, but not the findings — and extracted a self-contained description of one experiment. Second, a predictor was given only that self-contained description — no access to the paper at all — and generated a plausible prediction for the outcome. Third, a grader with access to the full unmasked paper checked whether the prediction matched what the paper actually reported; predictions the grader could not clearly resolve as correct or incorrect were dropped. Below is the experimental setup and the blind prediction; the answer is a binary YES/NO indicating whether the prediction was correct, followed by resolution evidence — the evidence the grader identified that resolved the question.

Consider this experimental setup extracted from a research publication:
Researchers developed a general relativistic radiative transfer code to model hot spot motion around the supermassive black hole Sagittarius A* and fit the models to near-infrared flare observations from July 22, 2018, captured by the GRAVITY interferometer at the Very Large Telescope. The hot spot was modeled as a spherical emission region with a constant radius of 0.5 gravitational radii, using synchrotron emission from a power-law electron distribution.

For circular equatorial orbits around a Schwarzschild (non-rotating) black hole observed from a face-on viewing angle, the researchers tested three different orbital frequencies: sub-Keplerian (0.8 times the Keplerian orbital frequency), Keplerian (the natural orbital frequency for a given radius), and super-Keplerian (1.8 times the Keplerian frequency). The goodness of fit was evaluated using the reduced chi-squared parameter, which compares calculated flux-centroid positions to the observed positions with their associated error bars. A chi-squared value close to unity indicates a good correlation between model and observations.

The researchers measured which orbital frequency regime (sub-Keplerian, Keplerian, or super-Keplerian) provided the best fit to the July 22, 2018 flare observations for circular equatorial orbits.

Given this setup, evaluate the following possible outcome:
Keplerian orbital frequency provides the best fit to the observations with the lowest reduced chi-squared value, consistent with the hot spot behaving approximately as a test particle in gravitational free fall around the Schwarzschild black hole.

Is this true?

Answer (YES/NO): NO